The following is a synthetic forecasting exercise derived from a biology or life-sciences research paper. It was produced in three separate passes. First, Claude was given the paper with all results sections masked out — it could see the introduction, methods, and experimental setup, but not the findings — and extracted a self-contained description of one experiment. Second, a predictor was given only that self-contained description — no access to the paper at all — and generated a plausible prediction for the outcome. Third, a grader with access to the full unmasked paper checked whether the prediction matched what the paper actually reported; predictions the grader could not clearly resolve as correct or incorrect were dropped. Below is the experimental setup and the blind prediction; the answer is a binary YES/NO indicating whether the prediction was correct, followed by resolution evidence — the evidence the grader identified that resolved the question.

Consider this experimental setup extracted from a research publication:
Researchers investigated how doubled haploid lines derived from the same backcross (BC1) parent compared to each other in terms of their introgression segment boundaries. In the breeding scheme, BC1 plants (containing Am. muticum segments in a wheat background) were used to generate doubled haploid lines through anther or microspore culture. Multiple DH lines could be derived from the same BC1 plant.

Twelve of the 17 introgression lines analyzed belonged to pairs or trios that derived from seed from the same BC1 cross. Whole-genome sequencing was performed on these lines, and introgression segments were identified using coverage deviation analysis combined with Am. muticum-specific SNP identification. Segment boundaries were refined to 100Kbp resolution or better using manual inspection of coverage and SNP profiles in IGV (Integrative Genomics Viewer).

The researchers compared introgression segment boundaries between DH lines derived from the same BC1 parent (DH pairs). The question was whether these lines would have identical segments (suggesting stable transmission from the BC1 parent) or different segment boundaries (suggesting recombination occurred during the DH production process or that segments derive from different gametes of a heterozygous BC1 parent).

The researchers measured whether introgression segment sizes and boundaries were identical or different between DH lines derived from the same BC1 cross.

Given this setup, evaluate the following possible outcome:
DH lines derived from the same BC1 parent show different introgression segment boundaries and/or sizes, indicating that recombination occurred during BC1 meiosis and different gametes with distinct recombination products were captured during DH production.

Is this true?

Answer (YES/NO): NO